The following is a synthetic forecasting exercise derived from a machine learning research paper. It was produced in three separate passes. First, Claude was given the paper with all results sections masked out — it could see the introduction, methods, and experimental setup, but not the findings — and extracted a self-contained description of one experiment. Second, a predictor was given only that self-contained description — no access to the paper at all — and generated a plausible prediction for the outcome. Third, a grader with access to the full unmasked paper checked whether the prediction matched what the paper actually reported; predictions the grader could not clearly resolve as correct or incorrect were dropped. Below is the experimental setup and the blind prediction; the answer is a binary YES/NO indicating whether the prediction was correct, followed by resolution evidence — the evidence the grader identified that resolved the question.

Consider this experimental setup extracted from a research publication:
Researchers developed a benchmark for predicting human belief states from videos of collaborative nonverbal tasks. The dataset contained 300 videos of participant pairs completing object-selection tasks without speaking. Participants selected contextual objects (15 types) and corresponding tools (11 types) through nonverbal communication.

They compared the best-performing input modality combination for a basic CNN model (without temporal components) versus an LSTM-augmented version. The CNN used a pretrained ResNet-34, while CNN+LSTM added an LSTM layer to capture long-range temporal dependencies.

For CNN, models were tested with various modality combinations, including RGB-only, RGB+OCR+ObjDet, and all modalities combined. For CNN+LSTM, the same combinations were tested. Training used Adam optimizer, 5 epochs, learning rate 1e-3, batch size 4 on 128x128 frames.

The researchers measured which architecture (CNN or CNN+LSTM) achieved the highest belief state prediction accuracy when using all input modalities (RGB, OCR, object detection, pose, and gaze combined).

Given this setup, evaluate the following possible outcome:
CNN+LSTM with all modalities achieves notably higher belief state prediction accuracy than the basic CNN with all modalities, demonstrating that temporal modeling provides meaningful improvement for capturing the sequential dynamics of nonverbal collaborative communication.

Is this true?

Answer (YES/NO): NO